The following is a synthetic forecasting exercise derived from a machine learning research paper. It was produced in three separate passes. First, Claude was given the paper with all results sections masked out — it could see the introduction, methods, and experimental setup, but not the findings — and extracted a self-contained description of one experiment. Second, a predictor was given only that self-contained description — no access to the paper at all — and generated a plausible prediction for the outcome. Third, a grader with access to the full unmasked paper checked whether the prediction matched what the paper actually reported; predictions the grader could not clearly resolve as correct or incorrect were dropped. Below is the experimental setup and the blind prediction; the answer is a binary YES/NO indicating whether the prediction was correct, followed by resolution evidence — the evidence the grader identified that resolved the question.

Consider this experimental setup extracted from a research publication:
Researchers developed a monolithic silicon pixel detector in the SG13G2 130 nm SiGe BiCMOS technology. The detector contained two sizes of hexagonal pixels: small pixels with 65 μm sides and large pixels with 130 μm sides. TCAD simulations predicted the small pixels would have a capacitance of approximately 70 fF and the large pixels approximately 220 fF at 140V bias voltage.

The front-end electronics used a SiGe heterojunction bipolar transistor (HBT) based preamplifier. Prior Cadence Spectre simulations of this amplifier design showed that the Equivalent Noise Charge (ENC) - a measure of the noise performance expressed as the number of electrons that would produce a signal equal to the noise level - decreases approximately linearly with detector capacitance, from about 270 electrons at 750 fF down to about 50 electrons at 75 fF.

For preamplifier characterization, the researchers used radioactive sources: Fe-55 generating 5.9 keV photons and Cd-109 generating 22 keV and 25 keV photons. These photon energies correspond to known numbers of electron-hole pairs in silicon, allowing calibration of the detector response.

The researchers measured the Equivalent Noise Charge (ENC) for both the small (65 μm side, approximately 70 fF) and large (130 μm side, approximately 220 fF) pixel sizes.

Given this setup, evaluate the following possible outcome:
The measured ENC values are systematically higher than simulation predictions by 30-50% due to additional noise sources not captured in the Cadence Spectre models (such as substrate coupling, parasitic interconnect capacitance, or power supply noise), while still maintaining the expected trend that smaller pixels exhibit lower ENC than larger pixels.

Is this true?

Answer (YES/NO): NO